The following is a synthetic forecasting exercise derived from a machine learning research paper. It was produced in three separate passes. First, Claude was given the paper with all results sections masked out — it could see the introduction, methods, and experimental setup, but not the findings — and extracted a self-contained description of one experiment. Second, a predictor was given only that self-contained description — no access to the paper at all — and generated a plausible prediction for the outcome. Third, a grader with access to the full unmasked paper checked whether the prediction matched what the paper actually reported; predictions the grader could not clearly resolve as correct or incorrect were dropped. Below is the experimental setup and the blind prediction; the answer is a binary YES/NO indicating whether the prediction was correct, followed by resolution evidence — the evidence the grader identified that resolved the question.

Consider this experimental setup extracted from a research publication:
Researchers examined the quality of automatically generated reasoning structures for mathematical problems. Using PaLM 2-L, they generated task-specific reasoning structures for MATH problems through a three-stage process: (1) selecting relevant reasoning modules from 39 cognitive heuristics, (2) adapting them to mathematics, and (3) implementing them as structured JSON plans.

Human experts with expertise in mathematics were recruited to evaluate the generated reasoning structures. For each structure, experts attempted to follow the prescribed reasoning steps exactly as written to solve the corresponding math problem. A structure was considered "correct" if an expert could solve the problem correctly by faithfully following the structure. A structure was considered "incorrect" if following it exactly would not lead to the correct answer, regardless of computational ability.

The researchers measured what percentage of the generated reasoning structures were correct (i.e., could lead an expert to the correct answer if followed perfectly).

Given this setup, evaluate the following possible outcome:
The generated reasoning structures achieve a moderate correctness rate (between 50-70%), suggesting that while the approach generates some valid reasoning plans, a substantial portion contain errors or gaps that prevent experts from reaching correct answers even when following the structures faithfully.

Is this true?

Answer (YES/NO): NO